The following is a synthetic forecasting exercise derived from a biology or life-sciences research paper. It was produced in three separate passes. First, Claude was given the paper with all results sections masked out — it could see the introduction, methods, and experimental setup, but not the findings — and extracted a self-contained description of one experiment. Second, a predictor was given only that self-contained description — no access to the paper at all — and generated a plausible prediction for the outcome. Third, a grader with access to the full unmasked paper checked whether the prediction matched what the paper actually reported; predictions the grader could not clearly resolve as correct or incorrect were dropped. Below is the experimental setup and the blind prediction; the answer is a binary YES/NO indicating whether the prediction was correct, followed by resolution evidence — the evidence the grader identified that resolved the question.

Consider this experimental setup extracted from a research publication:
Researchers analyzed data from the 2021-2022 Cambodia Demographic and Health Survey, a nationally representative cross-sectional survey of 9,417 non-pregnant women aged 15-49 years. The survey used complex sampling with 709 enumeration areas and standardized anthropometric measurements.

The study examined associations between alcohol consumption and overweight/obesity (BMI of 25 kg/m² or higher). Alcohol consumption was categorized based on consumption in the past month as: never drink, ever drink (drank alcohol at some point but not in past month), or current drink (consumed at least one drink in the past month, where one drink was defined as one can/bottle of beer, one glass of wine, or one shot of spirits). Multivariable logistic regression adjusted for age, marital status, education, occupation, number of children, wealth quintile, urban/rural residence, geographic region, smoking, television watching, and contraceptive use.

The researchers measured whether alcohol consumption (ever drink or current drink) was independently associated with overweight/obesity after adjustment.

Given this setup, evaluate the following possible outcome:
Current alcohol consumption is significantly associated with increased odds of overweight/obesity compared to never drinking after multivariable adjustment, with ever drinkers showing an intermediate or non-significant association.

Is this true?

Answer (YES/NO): NO